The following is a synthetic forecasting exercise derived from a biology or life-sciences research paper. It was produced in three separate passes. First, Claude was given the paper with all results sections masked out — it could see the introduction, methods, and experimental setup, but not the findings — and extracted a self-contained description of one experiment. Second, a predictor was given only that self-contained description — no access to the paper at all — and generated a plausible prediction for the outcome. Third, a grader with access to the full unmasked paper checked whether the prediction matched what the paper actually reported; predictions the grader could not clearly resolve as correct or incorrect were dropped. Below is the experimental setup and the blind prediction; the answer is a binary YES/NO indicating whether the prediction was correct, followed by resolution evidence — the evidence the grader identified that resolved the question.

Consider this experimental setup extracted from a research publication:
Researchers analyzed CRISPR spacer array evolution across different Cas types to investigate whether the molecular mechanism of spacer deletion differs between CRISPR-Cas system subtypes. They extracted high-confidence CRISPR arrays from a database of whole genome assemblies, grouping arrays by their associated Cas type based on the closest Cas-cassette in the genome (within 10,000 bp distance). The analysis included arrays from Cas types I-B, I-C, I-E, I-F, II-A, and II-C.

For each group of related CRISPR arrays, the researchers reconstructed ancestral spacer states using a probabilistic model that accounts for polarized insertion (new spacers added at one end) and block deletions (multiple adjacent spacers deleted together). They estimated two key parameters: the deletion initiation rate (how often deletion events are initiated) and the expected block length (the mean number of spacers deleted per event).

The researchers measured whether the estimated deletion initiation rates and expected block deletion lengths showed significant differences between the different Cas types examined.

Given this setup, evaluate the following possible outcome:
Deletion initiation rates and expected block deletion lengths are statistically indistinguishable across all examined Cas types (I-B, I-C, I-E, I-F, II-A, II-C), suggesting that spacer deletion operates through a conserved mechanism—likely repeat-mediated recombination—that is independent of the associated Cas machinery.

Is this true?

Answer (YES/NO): YES